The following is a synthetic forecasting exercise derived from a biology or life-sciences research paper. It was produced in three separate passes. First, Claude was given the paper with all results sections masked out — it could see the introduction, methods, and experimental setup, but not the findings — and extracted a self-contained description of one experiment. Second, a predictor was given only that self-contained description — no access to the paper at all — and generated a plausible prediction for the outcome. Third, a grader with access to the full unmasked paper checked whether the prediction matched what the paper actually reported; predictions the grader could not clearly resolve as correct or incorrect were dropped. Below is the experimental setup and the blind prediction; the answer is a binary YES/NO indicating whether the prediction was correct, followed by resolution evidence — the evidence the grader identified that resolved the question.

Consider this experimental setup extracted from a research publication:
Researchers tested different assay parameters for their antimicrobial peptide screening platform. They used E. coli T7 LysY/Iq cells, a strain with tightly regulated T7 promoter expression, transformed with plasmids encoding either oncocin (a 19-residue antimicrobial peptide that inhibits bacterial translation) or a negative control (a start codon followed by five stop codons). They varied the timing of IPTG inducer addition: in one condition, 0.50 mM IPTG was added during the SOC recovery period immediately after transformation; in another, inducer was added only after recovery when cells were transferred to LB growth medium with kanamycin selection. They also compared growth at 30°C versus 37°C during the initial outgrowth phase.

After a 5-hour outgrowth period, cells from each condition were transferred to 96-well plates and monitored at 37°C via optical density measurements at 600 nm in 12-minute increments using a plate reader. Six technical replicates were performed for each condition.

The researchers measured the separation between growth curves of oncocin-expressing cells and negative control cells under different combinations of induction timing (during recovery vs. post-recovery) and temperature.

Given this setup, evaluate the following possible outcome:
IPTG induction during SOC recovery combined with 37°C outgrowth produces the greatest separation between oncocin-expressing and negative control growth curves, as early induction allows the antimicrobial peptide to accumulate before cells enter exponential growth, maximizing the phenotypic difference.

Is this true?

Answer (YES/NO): NO